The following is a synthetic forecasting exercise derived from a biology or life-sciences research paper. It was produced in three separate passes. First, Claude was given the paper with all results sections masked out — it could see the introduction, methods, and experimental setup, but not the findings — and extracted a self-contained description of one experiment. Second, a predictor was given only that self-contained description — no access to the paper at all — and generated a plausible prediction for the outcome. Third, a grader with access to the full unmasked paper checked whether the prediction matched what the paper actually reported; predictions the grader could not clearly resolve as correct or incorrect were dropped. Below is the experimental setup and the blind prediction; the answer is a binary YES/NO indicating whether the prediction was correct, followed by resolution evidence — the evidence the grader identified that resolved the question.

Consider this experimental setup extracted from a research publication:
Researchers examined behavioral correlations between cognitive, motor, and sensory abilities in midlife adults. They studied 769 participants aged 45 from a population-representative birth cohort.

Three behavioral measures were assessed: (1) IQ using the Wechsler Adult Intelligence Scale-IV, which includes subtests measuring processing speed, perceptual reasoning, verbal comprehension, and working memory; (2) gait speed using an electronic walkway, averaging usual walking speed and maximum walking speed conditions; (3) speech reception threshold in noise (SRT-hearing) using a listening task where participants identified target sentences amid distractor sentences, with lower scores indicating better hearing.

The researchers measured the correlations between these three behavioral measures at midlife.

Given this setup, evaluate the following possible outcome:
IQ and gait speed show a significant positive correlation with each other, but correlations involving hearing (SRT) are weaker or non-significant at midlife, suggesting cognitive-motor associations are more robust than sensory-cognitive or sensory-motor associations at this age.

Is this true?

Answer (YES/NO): YES